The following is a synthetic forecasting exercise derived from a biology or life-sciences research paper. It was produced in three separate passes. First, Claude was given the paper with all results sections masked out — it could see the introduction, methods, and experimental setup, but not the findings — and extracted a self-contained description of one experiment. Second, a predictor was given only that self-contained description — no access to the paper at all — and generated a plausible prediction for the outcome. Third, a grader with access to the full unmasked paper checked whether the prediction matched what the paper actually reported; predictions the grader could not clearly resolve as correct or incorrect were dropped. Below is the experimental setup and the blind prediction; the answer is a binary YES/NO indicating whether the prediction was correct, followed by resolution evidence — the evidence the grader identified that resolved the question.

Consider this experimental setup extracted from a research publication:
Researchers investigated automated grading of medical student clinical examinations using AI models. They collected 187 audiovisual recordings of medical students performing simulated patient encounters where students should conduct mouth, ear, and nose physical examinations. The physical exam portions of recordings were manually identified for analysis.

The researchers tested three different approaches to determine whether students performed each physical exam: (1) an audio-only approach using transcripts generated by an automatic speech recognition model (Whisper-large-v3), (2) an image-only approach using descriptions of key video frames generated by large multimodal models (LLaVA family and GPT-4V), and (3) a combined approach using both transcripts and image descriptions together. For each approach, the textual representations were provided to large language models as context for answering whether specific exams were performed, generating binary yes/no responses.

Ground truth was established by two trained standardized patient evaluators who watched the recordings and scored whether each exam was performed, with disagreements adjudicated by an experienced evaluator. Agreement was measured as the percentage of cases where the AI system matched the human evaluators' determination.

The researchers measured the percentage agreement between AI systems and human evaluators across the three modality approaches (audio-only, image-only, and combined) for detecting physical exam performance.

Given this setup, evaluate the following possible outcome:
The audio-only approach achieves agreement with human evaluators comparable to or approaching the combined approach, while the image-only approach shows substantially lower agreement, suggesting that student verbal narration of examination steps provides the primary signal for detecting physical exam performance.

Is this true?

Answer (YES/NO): NO